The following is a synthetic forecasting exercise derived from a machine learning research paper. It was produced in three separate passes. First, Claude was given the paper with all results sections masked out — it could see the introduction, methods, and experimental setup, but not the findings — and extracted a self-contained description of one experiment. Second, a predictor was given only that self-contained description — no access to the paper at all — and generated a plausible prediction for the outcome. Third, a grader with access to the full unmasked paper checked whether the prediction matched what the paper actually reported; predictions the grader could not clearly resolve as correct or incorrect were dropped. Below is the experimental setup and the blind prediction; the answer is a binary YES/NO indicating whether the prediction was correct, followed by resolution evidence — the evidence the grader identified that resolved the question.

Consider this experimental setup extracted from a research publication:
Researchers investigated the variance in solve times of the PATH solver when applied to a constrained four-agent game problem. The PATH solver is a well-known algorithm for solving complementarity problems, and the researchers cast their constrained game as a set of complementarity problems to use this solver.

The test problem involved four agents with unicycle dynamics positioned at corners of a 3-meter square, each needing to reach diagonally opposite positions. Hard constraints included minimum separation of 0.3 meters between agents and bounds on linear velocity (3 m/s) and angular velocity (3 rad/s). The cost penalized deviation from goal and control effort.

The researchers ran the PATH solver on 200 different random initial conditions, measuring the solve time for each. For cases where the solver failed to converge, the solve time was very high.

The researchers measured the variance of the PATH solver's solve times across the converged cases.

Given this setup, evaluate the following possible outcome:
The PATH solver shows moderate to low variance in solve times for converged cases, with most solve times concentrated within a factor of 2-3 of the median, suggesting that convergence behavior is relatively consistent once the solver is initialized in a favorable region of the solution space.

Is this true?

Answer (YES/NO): NO